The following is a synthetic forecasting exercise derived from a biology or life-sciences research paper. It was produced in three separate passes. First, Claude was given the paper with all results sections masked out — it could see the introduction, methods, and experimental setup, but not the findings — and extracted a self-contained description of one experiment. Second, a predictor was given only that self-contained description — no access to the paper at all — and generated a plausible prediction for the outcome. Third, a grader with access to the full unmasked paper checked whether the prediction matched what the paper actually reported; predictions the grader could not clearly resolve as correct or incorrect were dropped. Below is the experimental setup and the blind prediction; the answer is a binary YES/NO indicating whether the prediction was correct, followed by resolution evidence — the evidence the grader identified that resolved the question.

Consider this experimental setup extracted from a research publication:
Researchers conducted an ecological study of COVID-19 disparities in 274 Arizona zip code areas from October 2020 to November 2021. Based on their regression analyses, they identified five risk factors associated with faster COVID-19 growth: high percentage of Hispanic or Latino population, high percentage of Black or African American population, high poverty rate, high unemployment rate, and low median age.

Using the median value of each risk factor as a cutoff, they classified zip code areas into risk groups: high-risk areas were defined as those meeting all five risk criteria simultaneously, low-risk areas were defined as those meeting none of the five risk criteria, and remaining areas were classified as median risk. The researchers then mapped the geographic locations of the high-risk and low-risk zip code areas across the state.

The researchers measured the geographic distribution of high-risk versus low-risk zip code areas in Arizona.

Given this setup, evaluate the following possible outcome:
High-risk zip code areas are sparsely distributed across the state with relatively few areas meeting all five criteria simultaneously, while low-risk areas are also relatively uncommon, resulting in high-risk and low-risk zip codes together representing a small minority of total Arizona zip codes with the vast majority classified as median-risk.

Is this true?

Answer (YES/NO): NO